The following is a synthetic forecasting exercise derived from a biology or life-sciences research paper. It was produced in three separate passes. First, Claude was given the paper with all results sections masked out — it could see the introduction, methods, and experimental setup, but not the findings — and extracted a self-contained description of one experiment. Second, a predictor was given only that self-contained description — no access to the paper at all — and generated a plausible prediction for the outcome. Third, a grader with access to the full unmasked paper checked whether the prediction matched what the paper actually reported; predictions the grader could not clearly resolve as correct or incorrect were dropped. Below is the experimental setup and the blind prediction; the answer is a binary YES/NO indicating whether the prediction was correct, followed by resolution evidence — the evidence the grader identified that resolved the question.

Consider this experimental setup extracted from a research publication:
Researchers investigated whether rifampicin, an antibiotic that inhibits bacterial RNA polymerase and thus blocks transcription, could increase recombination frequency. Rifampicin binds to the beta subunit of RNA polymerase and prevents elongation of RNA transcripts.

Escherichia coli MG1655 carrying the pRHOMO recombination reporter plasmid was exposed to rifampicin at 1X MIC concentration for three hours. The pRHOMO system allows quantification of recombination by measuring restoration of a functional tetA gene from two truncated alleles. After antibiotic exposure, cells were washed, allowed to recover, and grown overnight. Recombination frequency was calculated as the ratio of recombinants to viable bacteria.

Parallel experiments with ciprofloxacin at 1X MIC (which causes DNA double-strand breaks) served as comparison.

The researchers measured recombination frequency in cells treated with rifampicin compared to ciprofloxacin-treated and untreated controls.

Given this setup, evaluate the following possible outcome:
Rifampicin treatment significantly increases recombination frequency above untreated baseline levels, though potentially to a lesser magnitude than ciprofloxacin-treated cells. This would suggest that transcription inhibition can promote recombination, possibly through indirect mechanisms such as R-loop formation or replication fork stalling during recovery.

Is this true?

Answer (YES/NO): NO